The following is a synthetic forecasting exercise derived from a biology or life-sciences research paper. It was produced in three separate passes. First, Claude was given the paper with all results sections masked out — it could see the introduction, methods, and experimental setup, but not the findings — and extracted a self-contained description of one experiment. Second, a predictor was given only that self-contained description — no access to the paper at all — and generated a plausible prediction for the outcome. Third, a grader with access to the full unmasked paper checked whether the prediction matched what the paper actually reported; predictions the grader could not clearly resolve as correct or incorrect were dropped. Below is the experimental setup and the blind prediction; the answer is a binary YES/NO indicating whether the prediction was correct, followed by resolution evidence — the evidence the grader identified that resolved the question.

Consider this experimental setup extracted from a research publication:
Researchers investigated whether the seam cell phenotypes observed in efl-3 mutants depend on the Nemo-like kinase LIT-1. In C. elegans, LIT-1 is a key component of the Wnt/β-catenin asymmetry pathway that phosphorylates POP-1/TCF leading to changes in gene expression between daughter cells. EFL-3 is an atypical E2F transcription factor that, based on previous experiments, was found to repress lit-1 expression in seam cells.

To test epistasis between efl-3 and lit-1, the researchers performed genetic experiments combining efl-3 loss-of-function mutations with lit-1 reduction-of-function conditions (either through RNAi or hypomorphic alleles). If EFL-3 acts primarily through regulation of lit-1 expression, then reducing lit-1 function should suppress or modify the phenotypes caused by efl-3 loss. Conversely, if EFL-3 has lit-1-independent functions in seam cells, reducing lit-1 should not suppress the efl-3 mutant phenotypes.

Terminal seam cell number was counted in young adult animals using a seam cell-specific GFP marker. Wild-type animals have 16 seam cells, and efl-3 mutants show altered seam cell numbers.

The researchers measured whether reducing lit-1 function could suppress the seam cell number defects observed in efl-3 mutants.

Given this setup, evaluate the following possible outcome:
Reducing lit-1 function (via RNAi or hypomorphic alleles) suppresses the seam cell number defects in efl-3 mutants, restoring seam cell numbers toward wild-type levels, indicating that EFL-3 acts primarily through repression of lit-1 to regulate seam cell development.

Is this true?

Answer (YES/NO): YES